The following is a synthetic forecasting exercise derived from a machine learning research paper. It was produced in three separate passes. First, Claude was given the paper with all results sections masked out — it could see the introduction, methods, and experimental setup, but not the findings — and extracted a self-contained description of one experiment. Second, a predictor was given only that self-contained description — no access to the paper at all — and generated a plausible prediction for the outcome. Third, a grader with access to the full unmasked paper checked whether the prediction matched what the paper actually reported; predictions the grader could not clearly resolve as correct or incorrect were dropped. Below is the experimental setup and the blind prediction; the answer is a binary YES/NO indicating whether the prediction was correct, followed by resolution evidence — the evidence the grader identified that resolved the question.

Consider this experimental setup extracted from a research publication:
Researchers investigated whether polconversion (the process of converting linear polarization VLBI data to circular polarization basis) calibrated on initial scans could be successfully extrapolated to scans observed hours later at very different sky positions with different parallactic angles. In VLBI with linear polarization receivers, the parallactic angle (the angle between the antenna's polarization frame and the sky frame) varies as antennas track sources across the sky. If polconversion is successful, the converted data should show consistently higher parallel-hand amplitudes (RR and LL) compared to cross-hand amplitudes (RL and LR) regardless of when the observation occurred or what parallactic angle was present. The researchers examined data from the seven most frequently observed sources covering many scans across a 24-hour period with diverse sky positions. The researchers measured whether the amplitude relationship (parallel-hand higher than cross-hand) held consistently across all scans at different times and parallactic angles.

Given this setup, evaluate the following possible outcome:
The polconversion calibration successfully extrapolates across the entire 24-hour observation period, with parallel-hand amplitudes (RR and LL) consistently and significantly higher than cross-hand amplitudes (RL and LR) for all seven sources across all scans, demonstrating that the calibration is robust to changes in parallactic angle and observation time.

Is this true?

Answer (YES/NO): YES